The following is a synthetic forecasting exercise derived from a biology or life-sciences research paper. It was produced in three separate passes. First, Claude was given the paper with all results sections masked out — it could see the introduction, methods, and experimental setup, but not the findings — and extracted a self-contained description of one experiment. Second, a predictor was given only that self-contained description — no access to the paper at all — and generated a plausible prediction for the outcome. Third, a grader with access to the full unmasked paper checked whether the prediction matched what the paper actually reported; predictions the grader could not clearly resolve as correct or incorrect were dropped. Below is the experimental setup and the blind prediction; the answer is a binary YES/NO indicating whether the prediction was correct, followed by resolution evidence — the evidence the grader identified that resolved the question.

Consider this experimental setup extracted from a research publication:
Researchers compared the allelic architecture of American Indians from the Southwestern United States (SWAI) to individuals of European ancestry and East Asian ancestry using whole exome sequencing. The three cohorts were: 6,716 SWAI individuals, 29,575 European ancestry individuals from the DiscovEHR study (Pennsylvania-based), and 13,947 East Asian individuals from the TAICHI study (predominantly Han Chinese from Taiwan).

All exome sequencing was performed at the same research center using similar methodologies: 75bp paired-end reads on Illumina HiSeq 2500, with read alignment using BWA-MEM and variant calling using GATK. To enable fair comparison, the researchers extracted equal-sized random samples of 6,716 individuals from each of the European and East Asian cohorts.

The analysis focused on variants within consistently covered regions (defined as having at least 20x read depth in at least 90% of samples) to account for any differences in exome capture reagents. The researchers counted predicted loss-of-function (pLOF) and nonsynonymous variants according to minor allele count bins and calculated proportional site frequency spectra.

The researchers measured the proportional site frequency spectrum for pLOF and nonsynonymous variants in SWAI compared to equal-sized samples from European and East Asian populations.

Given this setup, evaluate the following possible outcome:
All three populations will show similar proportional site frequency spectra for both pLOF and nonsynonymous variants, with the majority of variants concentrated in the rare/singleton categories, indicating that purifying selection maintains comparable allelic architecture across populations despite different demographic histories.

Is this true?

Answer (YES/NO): NO